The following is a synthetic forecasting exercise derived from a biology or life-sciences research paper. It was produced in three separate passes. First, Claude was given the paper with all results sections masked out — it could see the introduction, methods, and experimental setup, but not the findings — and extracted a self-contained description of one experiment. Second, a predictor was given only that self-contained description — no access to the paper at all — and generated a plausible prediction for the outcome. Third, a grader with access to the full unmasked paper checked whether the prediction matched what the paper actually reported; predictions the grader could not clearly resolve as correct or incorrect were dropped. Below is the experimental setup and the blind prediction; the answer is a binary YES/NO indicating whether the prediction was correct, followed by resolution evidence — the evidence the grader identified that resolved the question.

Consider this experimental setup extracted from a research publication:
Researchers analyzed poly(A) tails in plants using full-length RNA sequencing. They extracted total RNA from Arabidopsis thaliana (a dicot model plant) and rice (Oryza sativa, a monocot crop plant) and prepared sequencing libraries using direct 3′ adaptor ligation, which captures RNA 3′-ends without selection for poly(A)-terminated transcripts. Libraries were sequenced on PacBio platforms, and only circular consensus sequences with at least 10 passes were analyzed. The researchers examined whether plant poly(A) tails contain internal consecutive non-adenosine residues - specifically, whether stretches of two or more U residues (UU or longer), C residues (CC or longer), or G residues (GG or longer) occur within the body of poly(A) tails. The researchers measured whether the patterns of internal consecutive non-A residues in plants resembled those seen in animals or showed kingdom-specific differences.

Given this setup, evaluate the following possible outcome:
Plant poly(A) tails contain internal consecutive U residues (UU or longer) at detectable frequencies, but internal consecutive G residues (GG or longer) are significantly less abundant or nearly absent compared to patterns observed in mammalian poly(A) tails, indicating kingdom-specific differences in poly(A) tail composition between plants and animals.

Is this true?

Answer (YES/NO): NO